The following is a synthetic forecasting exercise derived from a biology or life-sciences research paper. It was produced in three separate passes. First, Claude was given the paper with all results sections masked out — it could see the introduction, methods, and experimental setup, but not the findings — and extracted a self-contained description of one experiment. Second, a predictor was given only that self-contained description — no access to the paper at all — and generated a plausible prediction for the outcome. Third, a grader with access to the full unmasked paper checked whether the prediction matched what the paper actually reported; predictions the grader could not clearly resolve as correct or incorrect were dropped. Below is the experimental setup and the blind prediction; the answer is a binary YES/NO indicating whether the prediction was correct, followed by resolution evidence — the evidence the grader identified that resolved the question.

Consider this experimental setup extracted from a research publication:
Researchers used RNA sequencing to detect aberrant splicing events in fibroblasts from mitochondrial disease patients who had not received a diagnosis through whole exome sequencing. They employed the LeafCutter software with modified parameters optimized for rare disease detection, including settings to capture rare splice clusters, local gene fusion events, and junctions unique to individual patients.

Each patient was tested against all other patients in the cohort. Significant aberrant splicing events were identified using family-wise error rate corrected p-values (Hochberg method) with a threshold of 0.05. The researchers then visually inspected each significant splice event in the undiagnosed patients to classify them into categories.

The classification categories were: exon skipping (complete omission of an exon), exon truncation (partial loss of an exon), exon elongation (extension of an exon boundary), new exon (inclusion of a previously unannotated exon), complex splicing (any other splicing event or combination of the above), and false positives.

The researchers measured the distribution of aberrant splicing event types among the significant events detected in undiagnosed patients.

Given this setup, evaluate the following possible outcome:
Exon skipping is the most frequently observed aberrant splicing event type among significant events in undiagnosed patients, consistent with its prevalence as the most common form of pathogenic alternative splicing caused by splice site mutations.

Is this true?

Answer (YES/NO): YES